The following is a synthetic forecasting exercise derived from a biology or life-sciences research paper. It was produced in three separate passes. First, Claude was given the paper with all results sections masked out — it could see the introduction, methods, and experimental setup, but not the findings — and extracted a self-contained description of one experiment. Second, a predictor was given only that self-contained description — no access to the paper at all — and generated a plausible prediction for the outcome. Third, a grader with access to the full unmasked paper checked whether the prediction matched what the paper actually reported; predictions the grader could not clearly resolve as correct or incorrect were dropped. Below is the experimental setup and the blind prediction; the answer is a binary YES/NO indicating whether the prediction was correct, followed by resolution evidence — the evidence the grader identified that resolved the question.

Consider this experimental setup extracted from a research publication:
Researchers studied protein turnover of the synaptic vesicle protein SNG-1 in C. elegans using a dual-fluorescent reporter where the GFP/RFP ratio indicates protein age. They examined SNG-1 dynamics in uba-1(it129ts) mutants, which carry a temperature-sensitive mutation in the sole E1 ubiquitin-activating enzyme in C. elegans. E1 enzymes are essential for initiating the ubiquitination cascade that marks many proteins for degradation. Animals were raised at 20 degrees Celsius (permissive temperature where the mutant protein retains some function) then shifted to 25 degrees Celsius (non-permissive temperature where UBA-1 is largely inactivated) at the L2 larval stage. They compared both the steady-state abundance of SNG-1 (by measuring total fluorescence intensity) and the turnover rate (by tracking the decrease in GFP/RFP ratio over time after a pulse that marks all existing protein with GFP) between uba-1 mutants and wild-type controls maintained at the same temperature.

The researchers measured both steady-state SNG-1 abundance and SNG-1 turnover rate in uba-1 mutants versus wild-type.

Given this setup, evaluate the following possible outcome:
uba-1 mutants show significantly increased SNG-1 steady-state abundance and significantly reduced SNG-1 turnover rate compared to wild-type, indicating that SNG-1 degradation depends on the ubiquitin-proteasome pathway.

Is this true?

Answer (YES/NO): NO